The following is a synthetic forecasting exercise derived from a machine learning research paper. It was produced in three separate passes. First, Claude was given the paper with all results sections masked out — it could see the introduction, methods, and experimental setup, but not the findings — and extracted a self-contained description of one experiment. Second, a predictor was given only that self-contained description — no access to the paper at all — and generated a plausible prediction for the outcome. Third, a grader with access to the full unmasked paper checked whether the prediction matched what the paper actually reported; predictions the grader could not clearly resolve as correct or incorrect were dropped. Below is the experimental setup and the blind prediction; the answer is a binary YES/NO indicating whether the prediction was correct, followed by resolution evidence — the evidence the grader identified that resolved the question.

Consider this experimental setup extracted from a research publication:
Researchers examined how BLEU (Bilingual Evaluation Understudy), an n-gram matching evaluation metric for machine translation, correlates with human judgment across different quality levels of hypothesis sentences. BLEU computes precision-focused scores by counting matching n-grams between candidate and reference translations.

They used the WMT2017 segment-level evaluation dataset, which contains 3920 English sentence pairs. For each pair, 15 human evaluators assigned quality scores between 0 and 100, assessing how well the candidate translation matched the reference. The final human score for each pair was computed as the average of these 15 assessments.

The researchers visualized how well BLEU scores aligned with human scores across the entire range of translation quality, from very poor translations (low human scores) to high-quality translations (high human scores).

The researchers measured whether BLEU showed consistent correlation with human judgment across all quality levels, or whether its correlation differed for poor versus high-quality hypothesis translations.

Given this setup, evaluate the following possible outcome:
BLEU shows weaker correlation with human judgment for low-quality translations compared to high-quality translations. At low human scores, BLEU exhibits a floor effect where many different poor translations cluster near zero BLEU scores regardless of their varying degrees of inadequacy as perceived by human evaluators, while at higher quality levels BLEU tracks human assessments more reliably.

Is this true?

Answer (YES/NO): NO